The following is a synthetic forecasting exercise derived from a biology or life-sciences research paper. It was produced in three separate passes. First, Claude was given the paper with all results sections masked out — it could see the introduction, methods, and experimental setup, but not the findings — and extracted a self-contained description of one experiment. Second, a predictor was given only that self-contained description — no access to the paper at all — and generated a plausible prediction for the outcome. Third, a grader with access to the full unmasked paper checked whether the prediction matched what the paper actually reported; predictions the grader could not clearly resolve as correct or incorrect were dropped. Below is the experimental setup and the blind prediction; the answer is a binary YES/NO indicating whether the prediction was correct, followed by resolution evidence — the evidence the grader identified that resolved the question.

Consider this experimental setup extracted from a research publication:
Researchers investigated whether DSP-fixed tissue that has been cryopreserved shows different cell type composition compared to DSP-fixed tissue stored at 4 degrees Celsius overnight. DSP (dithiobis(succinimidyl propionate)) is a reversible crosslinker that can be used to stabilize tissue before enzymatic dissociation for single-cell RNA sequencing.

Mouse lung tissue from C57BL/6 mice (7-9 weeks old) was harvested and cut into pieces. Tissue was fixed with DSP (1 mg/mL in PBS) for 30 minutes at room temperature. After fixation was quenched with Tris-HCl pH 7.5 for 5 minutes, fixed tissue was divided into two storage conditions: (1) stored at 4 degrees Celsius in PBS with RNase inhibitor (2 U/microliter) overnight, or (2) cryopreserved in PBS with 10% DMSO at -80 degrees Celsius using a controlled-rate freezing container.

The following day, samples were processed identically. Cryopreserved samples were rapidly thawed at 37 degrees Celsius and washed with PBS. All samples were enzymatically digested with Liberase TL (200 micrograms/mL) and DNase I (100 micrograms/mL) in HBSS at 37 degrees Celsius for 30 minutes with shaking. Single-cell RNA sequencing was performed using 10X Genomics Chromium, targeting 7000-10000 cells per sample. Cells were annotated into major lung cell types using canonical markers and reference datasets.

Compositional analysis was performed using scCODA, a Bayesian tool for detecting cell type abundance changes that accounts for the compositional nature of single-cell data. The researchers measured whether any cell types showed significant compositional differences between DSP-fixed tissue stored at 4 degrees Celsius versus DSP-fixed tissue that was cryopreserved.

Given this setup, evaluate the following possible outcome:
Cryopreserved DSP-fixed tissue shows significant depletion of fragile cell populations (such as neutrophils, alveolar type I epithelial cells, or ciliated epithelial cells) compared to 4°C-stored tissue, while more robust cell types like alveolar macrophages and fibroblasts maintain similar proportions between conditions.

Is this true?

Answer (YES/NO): NO